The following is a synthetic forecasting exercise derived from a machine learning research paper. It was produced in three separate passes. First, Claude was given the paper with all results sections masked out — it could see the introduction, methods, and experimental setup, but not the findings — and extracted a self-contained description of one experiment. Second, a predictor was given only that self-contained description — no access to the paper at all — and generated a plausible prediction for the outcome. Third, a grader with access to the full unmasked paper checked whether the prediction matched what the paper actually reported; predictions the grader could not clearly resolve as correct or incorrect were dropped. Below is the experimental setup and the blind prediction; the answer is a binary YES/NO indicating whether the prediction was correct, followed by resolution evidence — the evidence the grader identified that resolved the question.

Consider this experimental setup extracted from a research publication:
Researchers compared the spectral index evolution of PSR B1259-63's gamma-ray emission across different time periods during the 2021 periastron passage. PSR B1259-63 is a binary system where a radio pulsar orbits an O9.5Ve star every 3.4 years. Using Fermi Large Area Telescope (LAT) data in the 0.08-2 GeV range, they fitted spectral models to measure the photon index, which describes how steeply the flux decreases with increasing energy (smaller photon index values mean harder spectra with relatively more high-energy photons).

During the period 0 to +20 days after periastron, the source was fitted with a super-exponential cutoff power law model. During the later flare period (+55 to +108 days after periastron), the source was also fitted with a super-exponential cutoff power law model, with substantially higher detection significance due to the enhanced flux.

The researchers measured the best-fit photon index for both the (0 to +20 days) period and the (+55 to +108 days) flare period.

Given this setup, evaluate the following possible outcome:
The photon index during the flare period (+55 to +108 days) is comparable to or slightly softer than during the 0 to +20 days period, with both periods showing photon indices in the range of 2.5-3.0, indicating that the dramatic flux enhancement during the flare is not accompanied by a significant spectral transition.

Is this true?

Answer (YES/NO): NO